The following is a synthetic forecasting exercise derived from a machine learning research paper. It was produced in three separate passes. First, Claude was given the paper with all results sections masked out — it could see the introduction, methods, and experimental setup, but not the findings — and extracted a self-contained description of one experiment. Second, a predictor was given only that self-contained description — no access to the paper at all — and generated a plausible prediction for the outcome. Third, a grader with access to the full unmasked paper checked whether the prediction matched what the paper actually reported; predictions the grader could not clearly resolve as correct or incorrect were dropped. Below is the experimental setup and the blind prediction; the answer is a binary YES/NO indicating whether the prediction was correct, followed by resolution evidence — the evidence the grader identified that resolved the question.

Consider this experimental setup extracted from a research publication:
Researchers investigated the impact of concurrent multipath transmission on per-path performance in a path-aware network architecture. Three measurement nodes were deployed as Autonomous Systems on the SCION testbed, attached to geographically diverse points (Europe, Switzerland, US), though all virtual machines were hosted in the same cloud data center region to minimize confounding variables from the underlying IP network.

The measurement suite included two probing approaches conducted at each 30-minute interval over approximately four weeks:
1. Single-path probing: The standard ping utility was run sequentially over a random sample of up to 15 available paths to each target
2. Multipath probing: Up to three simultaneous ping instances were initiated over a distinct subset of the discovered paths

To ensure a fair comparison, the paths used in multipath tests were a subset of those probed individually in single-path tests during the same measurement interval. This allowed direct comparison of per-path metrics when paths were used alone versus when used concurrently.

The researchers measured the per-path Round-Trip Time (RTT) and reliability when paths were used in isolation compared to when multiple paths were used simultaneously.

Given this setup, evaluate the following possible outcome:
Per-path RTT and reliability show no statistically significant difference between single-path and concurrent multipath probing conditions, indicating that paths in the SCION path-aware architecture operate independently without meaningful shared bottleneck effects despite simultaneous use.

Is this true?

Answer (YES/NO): NO